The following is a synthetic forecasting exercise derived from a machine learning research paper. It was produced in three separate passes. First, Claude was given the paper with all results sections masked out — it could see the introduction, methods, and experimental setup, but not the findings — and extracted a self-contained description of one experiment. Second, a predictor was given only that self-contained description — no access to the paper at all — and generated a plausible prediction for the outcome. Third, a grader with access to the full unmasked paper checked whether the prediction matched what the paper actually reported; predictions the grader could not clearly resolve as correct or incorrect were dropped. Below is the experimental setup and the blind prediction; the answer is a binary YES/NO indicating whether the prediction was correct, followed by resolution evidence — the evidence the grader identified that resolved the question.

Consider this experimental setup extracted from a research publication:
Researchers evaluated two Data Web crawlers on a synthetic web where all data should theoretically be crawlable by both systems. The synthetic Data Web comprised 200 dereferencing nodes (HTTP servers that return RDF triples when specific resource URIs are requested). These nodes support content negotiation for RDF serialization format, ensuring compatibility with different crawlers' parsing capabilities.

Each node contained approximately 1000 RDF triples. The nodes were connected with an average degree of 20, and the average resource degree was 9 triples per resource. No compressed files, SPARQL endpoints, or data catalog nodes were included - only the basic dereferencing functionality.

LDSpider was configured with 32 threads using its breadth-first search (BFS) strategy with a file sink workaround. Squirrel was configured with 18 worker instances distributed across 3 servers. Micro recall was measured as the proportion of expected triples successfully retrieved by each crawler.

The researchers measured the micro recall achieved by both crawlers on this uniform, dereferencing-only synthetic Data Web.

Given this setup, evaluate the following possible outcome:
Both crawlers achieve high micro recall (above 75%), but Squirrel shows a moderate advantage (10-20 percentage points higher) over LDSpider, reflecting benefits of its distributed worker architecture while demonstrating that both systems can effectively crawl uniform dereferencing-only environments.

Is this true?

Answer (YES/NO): NO